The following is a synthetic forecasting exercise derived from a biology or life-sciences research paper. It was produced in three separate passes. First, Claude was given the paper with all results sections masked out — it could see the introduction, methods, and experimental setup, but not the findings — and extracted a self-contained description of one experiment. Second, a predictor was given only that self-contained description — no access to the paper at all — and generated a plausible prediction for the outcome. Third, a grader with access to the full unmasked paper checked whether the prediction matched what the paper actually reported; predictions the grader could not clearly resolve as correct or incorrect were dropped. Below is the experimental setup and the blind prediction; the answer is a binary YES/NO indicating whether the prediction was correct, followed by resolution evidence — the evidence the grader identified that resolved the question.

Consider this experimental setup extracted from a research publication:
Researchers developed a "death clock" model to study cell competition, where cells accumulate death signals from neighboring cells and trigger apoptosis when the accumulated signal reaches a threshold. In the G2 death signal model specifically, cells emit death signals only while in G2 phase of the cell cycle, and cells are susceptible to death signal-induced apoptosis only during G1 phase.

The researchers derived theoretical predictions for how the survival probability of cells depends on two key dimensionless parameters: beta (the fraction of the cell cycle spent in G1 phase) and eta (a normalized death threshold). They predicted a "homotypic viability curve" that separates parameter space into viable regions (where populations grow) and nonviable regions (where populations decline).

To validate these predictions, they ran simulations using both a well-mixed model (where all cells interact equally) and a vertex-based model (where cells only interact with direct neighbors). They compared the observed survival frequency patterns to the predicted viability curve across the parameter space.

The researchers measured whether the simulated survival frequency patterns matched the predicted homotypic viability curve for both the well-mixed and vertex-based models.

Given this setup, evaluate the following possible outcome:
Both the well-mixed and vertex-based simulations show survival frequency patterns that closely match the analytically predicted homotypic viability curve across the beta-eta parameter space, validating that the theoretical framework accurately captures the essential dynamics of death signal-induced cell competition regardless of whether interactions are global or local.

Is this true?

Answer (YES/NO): YES